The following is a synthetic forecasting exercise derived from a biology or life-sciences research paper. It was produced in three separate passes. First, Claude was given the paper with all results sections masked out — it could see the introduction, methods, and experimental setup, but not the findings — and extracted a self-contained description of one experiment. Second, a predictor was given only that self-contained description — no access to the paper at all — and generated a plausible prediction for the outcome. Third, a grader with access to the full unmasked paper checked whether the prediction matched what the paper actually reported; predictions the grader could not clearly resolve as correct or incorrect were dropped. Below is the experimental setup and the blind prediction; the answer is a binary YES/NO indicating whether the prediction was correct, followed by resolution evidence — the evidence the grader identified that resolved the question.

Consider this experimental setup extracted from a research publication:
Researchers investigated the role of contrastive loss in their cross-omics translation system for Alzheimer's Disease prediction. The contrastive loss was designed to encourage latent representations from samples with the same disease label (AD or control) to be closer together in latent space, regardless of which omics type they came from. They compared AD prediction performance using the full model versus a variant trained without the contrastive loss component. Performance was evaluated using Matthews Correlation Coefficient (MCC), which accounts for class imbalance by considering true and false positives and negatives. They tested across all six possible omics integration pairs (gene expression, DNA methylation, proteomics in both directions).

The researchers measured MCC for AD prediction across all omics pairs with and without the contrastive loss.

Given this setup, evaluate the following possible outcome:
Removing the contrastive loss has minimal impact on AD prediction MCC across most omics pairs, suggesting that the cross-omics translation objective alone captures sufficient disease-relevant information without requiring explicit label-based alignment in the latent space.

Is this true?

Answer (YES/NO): NO